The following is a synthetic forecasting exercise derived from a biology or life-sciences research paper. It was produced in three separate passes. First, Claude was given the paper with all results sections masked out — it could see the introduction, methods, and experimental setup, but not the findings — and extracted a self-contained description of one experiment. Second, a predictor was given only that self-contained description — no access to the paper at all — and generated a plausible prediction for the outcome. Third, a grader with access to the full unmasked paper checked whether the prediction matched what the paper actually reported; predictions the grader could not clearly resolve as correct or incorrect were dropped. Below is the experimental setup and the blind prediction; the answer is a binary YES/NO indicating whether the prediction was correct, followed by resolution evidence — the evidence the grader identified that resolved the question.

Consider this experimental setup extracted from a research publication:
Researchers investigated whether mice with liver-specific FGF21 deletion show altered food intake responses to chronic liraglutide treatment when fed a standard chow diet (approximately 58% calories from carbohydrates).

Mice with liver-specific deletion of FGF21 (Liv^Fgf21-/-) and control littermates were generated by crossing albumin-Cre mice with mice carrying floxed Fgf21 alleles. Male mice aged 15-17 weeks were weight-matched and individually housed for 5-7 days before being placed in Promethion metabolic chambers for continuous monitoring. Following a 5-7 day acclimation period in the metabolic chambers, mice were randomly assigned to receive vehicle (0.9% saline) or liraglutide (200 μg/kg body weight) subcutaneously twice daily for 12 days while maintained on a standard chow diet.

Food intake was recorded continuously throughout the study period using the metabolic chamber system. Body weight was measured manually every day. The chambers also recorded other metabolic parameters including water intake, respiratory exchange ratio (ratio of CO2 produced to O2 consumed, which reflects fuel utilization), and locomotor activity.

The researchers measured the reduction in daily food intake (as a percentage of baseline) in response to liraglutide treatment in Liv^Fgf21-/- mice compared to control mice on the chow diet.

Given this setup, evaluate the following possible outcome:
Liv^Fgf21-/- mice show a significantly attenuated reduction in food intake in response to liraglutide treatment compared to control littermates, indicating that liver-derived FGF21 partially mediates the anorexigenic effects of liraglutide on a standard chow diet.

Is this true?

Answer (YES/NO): NO